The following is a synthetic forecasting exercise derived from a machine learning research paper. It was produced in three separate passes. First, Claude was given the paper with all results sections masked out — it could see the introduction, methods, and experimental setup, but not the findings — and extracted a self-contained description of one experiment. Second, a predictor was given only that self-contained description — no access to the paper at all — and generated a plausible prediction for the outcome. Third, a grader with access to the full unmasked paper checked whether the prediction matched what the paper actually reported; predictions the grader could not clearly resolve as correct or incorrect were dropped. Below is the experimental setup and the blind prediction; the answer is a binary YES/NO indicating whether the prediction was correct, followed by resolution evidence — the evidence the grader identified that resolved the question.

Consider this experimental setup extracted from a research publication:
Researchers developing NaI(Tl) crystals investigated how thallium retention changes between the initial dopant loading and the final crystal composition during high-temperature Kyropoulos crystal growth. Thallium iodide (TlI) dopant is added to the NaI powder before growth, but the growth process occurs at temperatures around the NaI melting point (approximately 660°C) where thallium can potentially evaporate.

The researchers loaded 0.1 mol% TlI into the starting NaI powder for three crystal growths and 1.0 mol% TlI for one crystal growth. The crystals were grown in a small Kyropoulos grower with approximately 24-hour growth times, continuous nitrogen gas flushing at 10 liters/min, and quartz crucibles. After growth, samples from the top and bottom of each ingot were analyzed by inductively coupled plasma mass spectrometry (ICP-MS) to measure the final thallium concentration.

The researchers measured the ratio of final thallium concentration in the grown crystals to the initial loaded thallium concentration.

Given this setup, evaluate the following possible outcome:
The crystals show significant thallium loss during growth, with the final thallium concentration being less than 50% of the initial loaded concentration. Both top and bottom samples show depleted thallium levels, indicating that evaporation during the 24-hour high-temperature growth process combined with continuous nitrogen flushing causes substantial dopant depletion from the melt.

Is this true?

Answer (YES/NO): YES